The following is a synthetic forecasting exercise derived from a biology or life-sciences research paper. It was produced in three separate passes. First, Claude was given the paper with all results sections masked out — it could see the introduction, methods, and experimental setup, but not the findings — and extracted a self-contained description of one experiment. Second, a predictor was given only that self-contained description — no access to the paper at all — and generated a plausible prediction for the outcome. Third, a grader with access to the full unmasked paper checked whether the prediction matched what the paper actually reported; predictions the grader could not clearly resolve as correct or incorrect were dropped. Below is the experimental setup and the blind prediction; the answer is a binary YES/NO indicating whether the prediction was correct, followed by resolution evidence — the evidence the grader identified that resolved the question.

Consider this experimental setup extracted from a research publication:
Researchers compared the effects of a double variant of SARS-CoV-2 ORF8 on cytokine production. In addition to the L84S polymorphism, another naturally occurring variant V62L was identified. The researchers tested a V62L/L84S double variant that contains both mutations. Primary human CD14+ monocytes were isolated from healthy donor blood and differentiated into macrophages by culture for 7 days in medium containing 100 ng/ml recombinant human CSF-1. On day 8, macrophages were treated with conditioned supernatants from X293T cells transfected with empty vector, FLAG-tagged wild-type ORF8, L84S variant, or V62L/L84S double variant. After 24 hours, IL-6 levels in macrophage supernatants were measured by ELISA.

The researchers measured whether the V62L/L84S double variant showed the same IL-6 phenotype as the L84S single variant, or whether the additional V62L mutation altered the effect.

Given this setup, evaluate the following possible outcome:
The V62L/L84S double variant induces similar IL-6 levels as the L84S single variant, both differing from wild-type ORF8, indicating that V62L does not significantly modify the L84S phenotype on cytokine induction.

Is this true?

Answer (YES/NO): YES